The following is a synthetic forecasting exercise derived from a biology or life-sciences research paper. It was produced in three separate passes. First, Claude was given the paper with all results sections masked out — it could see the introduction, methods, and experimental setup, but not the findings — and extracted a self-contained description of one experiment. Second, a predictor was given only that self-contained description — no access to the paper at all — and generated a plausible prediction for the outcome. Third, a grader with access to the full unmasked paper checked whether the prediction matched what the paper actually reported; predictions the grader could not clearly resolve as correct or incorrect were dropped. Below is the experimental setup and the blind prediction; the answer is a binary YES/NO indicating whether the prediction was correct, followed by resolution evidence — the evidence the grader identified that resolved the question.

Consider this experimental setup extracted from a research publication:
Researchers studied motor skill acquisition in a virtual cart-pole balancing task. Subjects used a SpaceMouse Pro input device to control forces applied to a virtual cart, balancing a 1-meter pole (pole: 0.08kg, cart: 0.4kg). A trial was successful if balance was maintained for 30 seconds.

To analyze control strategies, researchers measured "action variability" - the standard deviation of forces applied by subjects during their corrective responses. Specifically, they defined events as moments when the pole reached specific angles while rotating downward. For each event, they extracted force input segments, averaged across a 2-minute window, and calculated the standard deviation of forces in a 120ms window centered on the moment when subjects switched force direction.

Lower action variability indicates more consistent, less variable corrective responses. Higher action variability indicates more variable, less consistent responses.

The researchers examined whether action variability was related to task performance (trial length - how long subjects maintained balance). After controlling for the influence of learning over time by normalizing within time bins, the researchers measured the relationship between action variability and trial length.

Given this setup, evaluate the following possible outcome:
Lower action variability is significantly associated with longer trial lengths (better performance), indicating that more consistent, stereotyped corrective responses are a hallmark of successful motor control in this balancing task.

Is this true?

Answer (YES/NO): NO